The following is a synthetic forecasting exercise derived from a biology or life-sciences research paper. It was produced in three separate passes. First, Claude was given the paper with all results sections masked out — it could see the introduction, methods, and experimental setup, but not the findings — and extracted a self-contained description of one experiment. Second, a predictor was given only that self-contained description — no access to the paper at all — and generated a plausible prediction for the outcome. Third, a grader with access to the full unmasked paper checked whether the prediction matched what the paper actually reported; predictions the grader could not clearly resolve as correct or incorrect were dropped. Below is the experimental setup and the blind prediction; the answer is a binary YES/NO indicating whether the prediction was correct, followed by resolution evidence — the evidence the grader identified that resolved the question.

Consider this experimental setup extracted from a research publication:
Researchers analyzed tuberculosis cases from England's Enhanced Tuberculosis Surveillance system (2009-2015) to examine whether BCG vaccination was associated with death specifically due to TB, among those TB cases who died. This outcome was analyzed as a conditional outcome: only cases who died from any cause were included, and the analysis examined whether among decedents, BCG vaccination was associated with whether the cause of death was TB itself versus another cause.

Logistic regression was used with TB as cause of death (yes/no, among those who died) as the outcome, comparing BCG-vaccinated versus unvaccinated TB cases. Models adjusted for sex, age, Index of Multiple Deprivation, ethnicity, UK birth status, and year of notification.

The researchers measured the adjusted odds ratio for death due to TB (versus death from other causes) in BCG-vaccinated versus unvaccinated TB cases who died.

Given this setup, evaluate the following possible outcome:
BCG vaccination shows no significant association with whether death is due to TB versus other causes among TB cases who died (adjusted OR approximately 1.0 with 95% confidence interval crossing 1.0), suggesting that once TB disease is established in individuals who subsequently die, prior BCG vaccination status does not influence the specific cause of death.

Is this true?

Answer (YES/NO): NO